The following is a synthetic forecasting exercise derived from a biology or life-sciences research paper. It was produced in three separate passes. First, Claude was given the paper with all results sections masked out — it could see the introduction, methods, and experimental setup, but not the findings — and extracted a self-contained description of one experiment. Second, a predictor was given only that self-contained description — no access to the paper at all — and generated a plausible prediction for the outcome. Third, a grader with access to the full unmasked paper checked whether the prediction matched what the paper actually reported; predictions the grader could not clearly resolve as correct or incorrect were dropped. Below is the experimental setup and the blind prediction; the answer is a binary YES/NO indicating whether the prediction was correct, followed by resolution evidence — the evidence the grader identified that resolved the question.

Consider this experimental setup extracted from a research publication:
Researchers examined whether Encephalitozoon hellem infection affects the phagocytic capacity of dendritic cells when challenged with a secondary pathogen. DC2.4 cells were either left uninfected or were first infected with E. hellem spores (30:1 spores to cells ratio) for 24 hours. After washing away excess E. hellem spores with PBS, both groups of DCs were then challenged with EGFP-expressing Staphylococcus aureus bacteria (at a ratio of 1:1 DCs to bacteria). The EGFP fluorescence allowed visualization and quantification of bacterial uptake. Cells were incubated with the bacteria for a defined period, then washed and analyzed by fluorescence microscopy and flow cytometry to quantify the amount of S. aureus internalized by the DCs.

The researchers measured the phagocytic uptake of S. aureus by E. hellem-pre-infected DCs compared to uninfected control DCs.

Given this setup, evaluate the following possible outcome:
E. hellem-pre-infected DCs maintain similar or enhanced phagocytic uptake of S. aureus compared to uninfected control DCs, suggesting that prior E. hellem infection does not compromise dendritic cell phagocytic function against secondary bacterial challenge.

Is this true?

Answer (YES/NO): NO